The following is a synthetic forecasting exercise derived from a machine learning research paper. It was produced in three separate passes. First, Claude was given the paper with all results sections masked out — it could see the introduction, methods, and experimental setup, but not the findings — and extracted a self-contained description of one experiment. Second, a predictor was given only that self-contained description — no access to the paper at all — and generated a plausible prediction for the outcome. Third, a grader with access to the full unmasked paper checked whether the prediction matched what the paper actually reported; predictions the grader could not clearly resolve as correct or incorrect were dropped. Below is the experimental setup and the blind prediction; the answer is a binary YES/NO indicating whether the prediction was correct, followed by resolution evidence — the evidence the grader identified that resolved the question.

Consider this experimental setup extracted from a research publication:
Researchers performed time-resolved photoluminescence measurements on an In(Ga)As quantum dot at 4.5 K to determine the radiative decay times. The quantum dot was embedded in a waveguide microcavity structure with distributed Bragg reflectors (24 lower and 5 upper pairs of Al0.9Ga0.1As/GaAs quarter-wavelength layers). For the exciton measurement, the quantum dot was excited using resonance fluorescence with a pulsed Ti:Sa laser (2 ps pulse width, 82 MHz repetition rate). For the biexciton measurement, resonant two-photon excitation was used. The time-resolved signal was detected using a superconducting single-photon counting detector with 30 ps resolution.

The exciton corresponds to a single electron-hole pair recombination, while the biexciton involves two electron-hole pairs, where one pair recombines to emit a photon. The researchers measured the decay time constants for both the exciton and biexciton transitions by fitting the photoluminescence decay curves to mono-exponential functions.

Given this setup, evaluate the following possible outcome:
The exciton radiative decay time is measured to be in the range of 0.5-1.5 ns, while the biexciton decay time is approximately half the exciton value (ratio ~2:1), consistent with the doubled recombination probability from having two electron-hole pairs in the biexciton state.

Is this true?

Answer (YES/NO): YES